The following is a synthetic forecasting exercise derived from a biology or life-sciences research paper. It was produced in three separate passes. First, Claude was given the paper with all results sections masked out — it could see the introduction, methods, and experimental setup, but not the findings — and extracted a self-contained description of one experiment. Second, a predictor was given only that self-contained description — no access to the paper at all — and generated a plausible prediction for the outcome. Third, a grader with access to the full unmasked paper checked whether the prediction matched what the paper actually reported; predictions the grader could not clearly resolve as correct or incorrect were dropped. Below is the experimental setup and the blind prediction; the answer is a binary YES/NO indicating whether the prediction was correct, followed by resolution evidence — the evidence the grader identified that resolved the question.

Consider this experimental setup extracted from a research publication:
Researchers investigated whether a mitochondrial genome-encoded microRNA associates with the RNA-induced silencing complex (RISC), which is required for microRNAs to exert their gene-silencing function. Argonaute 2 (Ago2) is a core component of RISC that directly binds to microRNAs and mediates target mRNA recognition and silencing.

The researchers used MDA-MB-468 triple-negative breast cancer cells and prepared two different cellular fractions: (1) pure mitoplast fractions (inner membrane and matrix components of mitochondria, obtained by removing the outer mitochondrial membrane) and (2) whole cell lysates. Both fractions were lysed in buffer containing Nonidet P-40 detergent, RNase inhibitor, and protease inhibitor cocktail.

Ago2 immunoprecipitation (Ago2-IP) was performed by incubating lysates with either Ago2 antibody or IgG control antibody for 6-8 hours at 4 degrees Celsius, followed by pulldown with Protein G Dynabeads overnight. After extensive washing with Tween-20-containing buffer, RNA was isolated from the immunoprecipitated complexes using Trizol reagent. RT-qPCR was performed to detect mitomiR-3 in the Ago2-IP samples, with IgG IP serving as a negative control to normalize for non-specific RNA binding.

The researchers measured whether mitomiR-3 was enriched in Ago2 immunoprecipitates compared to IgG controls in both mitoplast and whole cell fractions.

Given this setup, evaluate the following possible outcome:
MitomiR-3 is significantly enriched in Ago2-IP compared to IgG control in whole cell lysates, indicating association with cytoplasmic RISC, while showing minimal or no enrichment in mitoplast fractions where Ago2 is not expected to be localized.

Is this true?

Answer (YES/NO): NO